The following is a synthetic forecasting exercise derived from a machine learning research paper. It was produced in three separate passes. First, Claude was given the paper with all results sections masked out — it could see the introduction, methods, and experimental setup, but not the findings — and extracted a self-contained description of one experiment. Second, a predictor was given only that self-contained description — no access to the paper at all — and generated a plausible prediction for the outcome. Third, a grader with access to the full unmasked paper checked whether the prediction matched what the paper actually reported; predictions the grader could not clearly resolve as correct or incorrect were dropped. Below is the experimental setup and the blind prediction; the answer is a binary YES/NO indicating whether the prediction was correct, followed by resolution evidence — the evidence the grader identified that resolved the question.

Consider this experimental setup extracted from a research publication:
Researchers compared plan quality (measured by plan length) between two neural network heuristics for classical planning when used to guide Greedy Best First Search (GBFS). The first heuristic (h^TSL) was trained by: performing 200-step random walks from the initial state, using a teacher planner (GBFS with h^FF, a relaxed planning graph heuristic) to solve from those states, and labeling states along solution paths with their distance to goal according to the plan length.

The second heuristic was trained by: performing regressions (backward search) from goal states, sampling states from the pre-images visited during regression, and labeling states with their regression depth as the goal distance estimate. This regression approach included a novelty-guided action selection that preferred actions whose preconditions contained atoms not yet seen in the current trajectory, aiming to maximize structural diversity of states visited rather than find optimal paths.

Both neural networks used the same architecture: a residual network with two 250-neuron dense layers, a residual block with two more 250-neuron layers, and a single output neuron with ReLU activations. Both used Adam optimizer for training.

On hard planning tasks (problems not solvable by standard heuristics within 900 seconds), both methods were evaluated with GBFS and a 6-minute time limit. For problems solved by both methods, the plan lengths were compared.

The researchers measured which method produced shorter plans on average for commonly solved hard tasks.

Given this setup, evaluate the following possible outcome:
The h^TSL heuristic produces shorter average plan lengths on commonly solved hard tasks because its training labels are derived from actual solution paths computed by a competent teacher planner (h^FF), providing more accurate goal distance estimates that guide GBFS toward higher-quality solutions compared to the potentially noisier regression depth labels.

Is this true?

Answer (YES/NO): YES